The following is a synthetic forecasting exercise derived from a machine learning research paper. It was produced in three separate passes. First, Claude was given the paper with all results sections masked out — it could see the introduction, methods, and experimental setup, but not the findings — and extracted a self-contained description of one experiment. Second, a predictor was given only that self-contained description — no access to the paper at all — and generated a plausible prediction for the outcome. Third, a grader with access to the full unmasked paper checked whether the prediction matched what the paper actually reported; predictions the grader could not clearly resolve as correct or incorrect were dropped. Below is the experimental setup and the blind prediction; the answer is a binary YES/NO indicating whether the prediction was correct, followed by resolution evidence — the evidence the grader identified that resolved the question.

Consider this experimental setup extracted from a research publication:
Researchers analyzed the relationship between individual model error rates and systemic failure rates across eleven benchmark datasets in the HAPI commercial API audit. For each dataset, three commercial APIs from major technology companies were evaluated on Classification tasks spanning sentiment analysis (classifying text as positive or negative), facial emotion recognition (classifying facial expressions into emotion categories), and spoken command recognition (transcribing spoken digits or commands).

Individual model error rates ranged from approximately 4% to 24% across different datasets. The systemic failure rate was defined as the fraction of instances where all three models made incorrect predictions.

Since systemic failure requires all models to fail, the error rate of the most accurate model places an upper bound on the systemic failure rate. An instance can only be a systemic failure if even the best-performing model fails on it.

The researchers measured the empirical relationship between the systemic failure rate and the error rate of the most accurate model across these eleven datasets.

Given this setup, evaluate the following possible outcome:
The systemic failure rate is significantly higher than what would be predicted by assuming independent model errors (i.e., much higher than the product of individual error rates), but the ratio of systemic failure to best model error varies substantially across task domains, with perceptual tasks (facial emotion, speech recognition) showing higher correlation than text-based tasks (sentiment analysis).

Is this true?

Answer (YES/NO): NO